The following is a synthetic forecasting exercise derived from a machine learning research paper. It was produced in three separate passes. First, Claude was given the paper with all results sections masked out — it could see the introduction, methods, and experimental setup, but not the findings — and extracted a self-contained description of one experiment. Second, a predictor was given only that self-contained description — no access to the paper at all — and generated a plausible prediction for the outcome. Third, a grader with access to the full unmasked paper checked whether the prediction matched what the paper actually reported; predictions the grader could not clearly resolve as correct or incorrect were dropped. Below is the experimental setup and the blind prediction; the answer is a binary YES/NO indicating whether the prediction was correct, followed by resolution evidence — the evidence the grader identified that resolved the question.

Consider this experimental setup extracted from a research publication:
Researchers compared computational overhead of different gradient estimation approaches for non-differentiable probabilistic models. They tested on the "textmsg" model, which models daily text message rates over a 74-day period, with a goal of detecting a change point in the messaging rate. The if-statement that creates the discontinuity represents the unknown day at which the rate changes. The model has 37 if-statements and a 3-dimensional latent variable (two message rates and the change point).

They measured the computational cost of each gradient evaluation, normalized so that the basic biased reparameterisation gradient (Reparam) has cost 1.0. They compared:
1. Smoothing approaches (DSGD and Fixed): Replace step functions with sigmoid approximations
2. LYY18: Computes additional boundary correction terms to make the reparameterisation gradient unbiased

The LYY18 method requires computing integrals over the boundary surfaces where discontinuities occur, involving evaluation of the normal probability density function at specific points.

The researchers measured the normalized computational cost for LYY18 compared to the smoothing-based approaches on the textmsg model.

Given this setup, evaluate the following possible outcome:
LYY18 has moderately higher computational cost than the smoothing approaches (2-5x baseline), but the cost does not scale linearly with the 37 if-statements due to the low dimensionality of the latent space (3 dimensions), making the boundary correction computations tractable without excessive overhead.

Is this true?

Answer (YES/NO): YES